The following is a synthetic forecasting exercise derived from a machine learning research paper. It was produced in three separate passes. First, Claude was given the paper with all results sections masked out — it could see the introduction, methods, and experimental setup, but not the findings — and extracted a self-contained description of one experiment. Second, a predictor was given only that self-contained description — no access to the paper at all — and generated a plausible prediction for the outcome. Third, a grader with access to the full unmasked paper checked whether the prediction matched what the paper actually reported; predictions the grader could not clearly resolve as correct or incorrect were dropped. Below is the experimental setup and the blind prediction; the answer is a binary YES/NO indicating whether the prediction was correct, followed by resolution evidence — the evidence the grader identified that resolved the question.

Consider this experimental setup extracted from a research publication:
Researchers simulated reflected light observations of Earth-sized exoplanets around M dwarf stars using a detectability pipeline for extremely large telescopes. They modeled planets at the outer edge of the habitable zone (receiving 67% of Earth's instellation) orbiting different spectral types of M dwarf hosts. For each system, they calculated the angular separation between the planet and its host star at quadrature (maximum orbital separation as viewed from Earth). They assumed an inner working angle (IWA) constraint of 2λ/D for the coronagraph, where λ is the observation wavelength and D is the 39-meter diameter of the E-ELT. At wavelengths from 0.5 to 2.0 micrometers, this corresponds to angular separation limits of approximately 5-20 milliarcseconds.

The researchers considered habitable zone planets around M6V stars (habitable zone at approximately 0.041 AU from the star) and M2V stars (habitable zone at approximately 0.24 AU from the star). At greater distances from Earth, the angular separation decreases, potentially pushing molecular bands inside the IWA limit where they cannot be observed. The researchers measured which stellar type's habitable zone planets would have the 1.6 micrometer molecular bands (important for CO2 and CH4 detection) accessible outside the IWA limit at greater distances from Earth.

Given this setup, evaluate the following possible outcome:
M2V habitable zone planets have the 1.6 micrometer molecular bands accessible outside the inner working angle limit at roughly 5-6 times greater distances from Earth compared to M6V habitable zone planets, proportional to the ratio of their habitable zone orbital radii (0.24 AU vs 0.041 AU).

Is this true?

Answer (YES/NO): NO